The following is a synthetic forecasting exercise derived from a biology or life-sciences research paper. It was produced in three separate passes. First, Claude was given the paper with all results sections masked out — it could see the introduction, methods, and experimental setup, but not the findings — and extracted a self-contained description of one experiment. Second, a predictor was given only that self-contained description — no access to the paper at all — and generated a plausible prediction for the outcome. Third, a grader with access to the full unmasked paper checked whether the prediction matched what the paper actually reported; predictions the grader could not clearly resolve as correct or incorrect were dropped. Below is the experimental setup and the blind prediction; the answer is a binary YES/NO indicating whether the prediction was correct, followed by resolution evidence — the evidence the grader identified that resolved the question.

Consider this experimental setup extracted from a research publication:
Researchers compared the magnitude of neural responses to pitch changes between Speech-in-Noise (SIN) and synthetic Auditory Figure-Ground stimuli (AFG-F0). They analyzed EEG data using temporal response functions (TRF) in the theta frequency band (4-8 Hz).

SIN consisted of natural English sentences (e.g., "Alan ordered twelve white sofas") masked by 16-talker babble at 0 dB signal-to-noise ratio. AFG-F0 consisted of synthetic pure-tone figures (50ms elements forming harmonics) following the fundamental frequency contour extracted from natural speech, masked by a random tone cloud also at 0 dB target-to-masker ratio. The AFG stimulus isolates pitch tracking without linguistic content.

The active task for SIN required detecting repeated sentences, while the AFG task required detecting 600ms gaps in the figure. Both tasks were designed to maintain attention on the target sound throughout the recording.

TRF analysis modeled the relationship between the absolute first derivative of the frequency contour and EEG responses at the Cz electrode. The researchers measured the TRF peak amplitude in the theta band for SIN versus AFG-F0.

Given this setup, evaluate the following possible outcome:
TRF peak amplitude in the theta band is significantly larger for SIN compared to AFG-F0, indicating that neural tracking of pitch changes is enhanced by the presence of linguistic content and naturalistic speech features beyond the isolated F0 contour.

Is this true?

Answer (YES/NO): YES